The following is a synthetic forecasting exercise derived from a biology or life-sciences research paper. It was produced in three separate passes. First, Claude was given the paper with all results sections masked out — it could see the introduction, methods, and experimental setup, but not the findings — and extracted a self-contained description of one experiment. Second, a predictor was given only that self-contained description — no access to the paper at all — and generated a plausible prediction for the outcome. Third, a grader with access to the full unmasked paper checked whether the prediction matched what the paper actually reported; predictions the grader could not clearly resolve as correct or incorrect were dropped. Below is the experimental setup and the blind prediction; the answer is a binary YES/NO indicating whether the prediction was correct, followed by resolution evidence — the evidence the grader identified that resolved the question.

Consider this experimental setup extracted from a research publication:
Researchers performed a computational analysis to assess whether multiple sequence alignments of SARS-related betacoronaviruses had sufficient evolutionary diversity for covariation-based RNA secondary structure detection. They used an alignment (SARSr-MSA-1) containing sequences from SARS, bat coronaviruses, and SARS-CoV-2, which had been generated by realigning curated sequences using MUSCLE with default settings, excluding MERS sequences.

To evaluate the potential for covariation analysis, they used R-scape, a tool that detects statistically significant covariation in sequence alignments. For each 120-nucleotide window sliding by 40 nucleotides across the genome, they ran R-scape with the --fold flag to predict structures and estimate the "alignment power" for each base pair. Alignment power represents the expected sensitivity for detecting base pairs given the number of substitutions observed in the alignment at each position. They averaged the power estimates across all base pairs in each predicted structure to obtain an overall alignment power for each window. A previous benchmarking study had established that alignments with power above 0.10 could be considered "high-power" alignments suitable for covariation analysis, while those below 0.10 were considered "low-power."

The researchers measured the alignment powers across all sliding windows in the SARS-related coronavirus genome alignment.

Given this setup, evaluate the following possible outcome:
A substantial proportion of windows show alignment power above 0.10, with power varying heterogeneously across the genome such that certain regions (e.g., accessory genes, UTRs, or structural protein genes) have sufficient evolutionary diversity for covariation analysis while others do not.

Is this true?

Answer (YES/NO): NO